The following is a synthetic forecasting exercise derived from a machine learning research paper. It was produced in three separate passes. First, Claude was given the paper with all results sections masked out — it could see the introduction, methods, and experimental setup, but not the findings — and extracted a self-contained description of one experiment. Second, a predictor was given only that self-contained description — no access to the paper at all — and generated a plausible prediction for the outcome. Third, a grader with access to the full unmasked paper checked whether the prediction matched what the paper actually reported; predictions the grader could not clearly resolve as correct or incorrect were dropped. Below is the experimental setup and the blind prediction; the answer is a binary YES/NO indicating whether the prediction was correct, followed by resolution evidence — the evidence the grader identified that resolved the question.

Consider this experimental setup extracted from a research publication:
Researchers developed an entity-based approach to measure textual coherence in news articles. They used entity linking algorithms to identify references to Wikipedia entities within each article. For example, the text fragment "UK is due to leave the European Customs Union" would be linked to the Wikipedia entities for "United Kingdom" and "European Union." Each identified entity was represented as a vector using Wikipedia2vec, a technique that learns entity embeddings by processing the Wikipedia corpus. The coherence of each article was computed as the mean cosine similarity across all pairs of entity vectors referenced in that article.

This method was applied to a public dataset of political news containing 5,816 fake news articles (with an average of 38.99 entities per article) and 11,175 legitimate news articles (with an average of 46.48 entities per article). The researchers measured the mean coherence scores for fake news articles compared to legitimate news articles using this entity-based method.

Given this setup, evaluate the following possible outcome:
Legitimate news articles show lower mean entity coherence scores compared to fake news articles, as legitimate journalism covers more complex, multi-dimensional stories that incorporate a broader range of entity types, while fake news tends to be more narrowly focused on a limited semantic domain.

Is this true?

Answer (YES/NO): NO